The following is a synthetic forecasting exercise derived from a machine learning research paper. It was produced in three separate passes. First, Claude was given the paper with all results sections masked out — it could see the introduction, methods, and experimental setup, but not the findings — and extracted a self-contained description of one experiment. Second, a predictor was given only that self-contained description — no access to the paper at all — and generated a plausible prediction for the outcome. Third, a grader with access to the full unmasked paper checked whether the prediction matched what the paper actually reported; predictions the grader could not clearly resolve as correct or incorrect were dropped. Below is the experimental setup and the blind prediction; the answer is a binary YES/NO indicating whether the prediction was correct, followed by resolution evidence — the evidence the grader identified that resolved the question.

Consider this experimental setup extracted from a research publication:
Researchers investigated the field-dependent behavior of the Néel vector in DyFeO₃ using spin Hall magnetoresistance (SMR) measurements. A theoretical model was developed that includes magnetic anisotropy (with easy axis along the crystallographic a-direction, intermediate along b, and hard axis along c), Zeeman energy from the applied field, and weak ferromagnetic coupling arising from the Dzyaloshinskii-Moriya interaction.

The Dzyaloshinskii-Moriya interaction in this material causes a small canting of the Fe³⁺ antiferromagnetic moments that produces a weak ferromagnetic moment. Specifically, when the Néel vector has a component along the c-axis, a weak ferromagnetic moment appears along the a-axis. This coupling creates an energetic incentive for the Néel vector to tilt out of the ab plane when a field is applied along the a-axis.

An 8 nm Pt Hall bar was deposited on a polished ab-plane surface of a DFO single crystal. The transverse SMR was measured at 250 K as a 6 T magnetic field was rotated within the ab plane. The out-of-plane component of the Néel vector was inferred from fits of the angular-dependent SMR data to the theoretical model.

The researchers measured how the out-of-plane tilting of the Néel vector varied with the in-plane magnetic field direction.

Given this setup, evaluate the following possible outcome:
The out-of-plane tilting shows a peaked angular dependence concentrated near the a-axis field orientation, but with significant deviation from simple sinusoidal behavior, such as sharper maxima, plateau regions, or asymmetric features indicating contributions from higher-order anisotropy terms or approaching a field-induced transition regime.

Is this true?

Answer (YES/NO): NO